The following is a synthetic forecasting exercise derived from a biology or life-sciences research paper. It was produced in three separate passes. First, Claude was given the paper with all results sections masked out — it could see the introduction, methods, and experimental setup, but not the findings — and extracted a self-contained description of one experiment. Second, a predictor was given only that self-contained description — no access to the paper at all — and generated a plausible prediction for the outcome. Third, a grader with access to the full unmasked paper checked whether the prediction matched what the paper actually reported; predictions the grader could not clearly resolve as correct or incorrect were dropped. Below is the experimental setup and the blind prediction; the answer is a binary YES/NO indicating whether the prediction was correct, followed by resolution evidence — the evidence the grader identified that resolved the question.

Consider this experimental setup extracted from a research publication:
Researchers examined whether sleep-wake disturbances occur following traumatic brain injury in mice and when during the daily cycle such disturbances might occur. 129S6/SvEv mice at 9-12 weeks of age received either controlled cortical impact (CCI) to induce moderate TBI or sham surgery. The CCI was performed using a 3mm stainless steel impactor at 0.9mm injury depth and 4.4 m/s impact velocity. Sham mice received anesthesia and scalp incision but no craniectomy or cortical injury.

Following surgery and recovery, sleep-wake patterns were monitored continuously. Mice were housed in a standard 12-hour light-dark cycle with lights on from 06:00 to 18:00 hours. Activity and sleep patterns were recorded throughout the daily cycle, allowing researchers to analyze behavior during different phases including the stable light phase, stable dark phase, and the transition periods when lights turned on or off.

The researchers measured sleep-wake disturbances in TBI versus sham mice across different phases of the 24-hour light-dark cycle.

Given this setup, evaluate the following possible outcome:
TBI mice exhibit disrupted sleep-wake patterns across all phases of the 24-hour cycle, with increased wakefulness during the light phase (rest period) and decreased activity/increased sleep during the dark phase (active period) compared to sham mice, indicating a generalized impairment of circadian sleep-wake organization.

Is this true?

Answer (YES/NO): NO